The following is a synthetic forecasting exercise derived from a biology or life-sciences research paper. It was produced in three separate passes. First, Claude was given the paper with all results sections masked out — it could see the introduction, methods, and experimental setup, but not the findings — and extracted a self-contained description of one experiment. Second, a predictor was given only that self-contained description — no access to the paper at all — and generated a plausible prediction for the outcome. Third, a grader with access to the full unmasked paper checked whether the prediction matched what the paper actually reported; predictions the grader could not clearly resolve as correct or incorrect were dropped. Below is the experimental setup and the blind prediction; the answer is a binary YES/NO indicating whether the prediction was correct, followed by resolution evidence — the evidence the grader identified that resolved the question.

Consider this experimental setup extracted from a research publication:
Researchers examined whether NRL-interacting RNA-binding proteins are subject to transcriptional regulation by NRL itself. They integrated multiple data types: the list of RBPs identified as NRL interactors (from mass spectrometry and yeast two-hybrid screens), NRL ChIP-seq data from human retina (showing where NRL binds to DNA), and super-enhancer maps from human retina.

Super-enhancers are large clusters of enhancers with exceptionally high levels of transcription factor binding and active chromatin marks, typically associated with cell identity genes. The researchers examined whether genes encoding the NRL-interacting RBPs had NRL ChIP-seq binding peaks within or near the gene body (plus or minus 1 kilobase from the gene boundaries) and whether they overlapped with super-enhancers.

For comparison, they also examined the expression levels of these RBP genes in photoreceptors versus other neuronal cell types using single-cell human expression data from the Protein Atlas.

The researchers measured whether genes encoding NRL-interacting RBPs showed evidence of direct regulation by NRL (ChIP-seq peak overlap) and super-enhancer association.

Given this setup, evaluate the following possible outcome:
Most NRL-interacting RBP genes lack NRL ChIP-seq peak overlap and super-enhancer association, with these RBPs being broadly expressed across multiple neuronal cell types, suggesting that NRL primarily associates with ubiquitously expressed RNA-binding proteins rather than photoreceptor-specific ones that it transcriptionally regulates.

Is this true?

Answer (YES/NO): NO